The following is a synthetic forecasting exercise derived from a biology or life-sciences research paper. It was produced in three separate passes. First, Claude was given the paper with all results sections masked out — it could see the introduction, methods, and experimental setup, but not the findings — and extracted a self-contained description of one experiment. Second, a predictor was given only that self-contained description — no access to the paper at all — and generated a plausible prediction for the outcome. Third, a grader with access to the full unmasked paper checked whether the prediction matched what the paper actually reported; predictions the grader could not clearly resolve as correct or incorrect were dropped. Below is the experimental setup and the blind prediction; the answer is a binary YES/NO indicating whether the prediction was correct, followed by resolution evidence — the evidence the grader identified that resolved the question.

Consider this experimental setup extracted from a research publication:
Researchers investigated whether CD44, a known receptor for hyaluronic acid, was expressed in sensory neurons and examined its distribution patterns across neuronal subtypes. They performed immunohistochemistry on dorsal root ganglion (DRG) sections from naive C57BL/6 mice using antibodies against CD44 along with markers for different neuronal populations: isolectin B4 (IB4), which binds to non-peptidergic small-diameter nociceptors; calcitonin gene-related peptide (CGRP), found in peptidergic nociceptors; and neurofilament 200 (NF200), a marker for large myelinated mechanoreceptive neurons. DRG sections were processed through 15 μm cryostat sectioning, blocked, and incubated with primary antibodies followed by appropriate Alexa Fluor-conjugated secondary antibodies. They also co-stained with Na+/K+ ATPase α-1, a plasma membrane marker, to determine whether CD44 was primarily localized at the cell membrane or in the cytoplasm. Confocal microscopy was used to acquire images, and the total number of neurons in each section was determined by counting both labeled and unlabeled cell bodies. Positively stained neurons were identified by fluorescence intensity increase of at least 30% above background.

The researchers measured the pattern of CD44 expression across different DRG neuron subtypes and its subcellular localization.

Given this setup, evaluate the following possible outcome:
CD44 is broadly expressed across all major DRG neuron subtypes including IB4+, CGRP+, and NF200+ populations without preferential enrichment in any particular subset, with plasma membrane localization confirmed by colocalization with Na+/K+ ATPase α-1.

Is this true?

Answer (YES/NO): NO